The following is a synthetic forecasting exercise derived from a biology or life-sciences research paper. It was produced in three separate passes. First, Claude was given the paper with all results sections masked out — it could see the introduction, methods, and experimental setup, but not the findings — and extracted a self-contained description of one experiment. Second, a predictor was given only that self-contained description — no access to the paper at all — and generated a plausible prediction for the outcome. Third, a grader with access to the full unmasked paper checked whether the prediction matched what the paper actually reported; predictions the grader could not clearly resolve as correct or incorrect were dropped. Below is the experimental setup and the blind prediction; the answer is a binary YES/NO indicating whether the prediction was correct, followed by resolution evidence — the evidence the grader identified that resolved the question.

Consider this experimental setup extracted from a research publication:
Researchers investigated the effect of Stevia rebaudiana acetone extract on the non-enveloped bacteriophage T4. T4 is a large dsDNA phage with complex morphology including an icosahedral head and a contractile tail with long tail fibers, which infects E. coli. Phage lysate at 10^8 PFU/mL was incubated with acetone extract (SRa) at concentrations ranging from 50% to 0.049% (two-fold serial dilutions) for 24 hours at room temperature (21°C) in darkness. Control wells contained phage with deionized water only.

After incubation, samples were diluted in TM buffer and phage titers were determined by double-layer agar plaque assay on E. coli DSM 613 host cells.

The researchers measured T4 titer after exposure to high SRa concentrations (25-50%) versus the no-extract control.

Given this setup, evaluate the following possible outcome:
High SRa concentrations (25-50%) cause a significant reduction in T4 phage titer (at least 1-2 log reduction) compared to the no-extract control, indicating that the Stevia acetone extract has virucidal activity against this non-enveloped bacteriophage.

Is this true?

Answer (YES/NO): NO